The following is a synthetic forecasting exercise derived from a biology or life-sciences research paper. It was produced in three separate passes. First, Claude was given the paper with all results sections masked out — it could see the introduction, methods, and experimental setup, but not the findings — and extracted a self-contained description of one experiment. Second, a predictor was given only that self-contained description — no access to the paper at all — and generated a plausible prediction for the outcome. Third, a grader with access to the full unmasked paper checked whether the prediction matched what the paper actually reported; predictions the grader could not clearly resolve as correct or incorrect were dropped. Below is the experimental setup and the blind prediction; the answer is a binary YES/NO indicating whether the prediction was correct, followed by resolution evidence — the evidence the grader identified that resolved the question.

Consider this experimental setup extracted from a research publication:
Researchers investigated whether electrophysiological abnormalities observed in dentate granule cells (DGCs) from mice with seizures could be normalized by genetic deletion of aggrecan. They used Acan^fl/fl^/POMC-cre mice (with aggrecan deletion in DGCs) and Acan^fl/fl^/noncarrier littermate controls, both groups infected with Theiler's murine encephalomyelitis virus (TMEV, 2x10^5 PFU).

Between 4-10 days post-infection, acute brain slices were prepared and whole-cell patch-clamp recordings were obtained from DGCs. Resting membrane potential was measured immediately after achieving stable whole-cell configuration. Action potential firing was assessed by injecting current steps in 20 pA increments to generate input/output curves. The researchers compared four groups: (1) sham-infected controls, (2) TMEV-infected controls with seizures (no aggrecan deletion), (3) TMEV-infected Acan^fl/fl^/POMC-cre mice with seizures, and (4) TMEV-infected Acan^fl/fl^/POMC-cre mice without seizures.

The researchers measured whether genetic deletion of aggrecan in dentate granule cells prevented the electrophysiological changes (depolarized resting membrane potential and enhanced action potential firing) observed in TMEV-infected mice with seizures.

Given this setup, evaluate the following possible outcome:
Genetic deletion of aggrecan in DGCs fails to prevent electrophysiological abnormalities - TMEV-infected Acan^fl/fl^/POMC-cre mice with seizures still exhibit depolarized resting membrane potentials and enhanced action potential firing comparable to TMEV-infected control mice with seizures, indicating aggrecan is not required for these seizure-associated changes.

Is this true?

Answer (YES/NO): NO